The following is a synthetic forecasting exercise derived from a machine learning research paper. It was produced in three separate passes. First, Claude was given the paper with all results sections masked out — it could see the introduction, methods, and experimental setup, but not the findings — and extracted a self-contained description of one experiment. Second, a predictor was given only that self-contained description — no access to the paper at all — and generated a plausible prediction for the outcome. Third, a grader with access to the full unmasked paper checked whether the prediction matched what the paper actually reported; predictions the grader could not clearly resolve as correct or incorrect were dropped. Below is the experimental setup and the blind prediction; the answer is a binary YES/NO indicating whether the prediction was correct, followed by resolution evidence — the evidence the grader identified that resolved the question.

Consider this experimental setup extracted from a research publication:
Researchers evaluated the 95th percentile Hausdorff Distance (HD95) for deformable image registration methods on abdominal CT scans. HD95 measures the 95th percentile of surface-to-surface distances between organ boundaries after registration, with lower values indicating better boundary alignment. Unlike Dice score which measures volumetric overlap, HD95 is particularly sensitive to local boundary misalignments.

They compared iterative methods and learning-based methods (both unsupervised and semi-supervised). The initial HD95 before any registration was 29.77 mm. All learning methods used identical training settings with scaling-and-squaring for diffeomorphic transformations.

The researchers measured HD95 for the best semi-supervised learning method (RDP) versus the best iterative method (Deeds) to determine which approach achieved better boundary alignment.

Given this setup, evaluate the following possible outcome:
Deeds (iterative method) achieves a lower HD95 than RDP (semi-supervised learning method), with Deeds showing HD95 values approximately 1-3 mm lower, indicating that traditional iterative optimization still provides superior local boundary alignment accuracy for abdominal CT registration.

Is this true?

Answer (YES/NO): NO